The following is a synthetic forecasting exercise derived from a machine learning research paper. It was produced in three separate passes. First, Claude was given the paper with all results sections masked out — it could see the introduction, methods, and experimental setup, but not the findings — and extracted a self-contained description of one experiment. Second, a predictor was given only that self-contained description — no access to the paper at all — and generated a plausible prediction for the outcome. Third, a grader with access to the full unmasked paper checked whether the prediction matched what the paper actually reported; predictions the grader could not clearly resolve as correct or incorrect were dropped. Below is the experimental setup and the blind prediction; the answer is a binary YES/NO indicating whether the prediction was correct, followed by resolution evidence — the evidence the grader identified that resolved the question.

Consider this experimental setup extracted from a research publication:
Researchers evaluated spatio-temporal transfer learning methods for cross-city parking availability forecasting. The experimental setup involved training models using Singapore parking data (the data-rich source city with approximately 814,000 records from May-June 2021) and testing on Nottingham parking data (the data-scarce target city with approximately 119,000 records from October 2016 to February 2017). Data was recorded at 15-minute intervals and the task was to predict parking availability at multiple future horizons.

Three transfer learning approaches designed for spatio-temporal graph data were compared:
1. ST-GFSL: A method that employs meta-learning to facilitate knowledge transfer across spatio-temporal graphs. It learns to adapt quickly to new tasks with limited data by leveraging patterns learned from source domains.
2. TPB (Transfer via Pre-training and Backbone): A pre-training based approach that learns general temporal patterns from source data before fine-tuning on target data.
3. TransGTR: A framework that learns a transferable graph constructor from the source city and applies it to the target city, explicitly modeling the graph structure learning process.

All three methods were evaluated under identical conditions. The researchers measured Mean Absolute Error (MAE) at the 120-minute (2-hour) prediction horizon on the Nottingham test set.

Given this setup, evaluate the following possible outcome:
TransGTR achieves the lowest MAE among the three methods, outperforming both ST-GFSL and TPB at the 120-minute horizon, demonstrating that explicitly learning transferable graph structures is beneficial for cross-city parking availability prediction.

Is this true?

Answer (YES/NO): YES